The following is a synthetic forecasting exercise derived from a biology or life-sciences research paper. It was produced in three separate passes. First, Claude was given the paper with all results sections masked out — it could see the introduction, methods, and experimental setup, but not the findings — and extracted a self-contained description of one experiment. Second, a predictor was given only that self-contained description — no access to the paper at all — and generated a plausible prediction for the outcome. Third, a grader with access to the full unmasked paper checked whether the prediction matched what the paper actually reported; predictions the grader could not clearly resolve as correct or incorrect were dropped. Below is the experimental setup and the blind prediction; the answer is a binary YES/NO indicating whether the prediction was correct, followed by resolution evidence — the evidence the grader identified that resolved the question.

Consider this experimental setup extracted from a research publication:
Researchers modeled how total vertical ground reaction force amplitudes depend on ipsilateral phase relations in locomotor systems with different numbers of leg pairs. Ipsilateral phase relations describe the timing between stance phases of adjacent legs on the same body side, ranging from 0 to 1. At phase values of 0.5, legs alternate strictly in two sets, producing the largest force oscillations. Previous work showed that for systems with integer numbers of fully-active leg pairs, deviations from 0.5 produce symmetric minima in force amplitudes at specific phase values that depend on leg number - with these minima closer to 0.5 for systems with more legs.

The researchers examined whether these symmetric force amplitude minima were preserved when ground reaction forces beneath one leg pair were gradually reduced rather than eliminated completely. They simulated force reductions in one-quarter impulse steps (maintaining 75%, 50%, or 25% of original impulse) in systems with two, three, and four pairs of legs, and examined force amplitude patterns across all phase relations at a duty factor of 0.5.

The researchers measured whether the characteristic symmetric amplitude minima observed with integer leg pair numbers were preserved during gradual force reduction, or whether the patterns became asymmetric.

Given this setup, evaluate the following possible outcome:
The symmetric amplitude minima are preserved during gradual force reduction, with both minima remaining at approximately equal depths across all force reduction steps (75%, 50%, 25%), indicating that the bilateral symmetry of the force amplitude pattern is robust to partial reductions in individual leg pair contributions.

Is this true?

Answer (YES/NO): YES